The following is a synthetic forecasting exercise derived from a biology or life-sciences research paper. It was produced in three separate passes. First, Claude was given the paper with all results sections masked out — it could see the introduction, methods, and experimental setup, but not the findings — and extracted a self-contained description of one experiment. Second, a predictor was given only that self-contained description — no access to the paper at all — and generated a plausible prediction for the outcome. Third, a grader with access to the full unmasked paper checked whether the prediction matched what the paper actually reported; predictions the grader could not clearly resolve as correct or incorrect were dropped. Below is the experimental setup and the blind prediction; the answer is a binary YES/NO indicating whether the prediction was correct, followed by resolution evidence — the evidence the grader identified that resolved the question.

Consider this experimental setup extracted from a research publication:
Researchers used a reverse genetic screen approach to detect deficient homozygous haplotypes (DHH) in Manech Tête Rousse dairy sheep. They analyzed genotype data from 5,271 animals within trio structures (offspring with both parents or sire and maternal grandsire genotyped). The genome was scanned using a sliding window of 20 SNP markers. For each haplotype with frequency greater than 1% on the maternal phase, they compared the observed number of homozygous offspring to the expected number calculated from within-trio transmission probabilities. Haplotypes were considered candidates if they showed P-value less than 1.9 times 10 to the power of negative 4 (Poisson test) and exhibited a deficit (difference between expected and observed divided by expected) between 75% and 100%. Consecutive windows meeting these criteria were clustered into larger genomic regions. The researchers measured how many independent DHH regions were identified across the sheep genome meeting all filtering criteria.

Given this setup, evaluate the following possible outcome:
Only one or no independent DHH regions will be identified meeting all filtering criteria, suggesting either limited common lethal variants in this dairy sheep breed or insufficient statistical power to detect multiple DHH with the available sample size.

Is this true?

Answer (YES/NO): NO